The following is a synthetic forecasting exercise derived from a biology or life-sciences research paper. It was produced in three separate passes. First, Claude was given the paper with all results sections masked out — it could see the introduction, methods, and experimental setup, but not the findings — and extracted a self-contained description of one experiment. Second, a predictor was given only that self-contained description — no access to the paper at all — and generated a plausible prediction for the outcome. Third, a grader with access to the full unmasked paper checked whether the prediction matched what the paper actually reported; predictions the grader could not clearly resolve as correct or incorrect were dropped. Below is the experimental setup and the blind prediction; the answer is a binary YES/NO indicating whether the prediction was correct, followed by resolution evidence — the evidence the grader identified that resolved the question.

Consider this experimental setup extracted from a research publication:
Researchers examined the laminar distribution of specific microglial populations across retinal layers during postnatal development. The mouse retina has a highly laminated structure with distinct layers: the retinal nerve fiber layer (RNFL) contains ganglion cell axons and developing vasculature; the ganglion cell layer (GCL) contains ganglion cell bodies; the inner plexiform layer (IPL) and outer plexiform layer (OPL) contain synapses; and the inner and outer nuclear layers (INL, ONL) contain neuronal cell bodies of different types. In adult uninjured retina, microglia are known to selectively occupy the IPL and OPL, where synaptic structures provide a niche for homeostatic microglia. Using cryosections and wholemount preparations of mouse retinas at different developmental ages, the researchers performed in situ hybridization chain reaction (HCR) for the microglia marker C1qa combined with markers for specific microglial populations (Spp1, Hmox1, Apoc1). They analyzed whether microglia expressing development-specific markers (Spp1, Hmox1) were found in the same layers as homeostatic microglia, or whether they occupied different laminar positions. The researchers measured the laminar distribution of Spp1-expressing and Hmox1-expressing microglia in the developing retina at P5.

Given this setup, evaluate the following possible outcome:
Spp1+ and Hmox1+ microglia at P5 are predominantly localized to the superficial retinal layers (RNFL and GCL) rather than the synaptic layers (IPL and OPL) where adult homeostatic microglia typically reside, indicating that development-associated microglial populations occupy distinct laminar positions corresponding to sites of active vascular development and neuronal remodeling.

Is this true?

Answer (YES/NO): YES